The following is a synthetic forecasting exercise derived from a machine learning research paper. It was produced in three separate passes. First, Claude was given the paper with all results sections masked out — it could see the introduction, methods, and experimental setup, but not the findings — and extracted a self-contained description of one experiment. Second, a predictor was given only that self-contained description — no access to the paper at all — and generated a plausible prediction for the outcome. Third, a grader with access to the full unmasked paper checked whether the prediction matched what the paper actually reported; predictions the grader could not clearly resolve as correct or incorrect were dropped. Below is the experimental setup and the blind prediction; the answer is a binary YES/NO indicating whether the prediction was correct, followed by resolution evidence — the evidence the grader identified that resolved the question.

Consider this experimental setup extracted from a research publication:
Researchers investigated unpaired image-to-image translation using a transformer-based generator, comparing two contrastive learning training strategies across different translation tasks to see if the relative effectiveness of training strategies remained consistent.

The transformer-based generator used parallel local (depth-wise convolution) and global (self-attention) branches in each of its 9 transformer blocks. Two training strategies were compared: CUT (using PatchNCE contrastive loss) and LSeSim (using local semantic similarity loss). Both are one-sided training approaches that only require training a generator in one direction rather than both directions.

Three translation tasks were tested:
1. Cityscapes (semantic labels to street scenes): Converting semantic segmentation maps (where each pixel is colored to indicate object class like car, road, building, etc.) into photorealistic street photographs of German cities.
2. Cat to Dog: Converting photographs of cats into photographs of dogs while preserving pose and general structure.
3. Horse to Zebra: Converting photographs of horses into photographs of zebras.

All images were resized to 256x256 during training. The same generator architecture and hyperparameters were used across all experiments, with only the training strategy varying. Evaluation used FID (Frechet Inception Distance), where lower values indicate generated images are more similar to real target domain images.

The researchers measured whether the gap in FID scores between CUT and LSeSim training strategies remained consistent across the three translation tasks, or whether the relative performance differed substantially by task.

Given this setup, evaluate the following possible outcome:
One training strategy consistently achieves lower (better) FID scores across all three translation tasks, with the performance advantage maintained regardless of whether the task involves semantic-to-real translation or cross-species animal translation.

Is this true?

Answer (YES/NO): YES